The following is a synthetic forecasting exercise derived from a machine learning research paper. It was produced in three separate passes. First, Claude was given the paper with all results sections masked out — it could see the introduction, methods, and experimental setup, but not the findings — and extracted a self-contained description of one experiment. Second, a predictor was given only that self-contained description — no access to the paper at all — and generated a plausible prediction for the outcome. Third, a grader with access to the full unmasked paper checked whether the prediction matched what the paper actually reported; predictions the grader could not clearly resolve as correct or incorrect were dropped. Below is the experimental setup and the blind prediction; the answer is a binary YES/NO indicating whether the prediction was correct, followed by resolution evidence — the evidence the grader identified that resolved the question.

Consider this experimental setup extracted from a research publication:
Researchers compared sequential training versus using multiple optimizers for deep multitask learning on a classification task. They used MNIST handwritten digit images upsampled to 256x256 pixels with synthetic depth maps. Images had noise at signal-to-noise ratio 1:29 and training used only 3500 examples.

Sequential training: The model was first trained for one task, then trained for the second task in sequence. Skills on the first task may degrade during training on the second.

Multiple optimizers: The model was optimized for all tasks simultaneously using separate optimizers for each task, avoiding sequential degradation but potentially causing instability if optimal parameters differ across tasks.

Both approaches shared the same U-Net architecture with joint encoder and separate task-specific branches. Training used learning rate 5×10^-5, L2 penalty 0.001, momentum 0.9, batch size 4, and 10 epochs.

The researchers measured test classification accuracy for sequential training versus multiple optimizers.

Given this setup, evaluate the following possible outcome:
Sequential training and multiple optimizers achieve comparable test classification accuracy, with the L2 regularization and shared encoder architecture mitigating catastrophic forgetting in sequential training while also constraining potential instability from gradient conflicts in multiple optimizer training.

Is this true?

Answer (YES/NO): NO